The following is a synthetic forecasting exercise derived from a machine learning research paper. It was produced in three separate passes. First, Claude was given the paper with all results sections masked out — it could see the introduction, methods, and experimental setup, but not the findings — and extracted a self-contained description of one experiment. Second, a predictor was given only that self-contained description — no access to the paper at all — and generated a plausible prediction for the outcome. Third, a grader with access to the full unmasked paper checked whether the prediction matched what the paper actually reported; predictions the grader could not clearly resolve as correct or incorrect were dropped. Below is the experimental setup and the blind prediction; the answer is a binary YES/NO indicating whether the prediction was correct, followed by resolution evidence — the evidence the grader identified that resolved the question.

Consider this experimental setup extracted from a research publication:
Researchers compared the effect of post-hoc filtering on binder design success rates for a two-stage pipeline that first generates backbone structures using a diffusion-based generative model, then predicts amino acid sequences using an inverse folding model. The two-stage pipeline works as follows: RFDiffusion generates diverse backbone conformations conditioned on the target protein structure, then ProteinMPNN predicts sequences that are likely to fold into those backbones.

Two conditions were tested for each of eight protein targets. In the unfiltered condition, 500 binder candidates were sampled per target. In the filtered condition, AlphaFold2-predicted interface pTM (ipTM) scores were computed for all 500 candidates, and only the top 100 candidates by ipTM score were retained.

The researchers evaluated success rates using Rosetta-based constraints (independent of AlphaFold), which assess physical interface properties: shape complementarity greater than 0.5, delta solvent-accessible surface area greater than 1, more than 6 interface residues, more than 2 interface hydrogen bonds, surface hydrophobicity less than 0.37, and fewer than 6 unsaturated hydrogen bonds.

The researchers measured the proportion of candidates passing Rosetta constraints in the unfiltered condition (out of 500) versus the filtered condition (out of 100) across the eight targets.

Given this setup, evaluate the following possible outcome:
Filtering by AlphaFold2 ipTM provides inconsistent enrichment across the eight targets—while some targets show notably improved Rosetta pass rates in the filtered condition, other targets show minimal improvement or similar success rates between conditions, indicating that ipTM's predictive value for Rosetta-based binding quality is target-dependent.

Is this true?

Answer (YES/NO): YES